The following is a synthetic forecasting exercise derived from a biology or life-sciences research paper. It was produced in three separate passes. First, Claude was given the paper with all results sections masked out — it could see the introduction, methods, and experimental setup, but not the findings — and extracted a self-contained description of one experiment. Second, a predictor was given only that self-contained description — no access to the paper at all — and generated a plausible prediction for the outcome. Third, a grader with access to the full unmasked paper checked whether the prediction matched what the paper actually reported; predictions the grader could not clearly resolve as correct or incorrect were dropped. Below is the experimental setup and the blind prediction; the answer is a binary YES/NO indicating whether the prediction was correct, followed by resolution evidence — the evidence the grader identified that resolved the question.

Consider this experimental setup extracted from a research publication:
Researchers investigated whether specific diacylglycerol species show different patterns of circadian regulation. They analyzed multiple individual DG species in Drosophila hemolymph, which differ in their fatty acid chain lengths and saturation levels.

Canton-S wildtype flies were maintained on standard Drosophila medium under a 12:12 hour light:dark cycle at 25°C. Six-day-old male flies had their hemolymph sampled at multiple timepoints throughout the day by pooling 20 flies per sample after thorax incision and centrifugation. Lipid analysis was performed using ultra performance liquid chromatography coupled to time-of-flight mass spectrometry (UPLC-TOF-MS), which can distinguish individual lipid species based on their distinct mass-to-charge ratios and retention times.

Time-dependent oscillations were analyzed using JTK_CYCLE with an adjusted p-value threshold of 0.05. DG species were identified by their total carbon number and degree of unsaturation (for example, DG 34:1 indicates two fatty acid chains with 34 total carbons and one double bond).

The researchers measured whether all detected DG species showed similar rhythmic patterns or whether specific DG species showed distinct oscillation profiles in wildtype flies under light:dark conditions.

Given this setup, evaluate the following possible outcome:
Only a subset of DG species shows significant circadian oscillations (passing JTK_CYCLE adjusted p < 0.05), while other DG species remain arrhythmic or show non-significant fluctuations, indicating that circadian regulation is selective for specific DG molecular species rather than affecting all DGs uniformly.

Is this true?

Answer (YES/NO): NO